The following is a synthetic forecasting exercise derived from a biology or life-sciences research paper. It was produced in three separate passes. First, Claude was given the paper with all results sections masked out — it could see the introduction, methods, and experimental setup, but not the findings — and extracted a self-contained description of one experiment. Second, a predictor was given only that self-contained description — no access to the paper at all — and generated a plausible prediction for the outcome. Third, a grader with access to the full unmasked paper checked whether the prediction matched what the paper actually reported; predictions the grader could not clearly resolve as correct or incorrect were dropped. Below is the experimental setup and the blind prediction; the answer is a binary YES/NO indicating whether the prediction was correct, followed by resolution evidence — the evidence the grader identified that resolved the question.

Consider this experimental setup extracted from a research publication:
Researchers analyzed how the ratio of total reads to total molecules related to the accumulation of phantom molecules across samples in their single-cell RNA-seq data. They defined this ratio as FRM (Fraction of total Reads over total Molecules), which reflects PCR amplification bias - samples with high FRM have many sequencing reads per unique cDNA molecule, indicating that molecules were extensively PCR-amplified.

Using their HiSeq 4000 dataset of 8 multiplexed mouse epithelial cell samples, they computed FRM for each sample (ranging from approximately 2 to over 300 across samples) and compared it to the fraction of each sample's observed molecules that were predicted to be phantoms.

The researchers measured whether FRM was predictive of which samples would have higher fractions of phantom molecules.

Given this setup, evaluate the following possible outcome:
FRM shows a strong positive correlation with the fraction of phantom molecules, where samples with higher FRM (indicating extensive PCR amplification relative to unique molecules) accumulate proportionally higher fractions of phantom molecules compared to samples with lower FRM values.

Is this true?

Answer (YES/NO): YES